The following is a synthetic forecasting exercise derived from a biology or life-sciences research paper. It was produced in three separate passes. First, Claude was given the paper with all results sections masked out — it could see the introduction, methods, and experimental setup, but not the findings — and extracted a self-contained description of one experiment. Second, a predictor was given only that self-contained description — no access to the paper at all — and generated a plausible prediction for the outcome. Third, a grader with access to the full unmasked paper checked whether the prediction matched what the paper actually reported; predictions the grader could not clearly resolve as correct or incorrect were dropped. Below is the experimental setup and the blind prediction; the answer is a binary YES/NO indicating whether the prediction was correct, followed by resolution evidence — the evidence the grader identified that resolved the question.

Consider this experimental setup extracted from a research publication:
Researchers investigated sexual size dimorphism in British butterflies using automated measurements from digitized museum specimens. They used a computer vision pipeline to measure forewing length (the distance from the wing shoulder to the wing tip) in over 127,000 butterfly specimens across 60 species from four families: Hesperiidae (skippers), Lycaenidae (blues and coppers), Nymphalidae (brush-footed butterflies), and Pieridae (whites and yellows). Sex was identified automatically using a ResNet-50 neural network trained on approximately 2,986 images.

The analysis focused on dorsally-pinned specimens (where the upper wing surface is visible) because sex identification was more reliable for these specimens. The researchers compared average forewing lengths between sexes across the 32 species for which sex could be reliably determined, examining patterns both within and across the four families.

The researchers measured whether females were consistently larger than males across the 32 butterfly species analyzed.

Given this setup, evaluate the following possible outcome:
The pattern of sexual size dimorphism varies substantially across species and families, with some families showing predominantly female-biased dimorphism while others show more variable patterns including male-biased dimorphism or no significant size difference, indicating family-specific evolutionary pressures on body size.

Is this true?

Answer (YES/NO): YES